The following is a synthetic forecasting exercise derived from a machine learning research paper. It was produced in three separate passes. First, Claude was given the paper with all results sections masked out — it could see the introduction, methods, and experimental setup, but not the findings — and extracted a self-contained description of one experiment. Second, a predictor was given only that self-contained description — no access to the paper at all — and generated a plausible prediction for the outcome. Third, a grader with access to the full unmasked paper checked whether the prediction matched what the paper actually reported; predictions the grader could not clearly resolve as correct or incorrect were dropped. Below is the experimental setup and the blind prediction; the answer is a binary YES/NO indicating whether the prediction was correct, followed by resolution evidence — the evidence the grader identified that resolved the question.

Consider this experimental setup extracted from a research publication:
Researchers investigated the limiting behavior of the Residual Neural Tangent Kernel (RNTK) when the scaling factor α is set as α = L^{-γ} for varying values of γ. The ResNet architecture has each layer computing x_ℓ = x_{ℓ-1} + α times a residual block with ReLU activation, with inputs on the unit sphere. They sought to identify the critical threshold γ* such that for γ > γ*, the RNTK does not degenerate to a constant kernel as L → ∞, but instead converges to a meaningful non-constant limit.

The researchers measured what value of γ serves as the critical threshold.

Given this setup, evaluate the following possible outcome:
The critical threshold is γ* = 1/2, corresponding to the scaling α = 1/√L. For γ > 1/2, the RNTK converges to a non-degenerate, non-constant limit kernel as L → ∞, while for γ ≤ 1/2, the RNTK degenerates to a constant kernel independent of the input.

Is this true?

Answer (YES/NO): YES